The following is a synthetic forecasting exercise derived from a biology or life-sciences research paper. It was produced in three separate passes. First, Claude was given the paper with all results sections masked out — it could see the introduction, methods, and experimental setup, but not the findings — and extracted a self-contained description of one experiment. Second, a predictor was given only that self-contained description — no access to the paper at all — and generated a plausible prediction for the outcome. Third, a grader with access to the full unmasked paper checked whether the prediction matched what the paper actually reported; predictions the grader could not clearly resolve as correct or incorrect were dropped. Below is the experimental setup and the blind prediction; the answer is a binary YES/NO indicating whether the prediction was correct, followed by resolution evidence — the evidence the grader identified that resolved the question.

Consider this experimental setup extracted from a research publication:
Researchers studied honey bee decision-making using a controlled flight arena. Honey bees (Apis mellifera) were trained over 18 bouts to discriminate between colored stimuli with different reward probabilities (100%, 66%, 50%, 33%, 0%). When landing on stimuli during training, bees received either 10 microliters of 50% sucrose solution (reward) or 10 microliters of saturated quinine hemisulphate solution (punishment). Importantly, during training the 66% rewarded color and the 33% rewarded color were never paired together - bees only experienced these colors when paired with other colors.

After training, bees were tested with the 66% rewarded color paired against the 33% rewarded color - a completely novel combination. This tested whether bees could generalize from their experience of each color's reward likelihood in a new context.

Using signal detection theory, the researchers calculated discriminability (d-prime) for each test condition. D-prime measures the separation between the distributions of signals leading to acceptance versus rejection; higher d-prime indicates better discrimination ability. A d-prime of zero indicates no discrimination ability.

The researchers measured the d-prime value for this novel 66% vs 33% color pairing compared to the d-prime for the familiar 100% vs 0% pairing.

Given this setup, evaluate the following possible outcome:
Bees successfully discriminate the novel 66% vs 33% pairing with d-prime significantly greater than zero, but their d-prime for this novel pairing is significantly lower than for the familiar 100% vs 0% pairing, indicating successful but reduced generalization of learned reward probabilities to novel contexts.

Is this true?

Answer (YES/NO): YES